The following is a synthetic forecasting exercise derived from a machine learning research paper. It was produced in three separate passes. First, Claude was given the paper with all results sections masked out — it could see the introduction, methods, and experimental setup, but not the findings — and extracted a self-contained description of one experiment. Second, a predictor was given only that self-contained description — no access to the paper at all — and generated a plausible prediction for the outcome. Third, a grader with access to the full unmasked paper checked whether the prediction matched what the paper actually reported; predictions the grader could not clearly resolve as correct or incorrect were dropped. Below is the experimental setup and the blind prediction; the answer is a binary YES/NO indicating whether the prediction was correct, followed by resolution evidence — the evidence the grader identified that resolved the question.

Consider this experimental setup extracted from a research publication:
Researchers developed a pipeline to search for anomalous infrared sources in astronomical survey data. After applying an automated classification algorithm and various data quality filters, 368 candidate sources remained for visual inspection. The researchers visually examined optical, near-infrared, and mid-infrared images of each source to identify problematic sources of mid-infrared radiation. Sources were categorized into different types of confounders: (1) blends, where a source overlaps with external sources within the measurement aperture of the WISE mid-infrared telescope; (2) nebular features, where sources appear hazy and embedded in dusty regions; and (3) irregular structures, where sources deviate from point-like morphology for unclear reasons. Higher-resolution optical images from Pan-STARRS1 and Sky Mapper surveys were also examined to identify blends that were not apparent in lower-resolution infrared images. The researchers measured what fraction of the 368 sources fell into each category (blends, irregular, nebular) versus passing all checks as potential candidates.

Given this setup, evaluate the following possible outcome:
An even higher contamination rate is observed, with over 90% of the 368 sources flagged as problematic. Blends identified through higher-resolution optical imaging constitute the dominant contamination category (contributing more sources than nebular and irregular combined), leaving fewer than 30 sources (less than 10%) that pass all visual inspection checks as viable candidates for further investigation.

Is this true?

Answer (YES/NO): YES